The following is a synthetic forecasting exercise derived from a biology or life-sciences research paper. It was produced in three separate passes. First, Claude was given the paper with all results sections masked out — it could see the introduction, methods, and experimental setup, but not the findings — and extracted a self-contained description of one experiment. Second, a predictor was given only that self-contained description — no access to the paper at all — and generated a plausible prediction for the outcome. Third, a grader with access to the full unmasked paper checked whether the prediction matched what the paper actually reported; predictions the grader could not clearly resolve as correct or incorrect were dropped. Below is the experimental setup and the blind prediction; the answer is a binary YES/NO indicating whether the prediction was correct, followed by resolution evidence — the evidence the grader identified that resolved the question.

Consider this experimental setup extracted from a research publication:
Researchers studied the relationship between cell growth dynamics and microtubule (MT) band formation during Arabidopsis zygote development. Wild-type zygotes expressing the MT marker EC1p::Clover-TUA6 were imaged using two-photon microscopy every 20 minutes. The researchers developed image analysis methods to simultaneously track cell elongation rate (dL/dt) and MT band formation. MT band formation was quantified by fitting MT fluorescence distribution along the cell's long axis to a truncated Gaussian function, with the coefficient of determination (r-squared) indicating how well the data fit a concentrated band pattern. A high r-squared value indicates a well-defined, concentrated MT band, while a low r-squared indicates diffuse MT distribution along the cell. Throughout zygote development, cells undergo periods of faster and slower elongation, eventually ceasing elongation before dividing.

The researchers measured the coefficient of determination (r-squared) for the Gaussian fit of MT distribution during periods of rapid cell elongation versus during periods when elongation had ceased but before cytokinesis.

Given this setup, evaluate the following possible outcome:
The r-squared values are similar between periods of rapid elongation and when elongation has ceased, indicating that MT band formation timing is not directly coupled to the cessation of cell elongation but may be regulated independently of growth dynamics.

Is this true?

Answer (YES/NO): NO